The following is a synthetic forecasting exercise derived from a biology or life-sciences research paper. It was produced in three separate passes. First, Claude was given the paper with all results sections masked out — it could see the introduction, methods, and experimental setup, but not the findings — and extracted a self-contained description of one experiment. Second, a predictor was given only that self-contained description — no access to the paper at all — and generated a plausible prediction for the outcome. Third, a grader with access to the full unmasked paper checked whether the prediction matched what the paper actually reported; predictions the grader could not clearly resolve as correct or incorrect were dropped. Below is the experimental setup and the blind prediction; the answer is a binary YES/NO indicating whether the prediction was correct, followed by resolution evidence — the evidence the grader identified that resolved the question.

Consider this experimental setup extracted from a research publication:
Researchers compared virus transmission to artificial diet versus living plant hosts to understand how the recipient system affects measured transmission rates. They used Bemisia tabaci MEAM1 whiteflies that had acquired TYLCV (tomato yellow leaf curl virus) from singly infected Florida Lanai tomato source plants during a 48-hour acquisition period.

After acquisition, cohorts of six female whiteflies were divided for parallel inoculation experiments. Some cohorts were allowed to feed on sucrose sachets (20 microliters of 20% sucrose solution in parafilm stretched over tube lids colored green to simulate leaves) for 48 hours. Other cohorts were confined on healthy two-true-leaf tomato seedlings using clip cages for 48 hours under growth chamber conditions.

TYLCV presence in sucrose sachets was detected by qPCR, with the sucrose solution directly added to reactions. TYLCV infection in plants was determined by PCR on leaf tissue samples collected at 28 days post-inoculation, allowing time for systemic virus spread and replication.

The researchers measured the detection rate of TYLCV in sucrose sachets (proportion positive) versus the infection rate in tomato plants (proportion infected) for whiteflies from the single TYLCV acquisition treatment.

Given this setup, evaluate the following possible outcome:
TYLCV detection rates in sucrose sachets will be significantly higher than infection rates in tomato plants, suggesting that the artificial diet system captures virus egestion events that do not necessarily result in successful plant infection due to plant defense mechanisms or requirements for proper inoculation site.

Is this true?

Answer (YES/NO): NO